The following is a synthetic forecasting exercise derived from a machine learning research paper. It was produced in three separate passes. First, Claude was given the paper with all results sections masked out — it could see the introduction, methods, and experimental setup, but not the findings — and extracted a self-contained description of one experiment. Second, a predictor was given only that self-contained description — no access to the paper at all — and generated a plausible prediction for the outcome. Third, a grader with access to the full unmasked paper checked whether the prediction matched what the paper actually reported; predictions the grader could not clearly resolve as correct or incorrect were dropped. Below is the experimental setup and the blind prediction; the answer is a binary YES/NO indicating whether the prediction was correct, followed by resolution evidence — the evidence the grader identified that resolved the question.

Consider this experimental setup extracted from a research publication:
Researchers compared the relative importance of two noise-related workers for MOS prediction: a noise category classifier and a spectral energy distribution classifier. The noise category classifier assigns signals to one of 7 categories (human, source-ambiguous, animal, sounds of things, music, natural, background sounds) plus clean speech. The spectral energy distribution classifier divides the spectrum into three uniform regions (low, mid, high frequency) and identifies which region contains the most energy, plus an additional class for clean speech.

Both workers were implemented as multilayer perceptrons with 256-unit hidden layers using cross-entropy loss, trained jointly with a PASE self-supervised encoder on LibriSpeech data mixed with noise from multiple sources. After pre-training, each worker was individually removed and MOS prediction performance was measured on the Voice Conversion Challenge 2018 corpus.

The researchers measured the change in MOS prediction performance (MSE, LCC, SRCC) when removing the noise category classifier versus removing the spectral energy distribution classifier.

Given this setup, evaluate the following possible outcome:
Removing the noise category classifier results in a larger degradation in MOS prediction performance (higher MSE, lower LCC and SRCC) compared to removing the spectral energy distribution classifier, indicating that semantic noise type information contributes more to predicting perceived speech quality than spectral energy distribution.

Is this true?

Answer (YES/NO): NO